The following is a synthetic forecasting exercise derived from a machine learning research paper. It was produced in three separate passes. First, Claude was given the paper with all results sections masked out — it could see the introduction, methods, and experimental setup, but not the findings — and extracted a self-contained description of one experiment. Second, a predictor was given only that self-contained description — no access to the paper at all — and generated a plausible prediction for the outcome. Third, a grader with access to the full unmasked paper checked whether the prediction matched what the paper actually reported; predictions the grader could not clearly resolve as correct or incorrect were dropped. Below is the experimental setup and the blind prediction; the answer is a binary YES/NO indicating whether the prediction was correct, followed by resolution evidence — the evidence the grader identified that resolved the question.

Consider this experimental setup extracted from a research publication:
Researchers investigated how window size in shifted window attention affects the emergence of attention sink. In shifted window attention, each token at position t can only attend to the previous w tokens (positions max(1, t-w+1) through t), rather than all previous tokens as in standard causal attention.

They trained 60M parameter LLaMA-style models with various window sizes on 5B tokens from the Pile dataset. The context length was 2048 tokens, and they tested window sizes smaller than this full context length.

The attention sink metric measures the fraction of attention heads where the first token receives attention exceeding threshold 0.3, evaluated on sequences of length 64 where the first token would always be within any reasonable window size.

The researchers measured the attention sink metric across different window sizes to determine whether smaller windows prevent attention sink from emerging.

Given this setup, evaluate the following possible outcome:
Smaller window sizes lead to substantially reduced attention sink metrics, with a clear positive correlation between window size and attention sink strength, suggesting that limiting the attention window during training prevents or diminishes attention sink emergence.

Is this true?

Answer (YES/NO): YES